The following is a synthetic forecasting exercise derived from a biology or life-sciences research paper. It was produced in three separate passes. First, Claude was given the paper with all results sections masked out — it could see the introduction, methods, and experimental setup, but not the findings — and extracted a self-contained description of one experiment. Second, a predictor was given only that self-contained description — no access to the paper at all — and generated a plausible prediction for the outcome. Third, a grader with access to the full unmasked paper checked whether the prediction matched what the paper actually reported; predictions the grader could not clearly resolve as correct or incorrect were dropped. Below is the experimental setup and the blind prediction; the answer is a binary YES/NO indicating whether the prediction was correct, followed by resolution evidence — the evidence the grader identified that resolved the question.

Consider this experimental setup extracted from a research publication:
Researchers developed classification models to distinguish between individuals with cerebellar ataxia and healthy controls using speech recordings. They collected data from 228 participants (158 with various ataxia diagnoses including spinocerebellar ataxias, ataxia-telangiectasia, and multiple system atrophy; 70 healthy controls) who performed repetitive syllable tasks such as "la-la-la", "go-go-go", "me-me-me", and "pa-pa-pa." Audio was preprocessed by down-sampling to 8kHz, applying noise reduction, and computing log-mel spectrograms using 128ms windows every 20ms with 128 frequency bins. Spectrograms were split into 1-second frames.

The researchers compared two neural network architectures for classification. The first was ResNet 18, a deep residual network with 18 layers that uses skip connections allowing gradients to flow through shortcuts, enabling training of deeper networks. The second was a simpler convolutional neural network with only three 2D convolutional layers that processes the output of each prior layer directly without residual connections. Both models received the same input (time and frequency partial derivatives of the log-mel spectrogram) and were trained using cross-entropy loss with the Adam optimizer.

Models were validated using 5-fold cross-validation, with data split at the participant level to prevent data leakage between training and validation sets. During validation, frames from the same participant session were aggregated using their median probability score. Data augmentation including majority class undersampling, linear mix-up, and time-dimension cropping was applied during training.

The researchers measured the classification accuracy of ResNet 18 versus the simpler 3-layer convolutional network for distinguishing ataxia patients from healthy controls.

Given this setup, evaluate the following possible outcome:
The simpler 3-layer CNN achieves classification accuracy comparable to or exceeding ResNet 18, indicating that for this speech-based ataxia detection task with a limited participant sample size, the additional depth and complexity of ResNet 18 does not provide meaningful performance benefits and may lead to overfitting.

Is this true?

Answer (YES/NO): NO